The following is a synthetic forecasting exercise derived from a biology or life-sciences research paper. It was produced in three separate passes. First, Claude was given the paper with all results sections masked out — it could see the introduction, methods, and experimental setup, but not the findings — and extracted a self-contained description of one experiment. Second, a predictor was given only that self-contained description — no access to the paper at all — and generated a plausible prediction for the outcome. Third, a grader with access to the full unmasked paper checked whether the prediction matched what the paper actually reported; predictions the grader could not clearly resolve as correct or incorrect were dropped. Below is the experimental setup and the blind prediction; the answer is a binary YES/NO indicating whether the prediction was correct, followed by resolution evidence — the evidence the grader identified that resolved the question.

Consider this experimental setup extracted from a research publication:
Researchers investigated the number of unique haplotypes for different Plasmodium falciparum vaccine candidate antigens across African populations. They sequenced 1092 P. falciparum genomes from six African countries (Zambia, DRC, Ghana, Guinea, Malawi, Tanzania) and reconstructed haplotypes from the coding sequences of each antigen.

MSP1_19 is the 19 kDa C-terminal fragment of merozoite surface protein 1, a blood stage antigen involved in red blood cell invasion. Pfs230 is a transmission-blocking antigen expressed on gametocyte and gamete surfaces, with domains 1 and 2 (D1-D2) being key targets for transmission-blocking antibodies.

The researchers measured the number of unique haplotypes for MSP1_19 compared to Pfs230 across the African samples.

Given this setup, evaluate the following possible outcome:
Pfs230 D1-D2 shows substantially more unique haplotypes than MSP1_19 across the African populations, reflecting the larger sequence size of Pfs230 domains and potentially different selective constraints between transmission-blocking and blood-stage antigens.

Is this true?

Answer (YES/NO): YES